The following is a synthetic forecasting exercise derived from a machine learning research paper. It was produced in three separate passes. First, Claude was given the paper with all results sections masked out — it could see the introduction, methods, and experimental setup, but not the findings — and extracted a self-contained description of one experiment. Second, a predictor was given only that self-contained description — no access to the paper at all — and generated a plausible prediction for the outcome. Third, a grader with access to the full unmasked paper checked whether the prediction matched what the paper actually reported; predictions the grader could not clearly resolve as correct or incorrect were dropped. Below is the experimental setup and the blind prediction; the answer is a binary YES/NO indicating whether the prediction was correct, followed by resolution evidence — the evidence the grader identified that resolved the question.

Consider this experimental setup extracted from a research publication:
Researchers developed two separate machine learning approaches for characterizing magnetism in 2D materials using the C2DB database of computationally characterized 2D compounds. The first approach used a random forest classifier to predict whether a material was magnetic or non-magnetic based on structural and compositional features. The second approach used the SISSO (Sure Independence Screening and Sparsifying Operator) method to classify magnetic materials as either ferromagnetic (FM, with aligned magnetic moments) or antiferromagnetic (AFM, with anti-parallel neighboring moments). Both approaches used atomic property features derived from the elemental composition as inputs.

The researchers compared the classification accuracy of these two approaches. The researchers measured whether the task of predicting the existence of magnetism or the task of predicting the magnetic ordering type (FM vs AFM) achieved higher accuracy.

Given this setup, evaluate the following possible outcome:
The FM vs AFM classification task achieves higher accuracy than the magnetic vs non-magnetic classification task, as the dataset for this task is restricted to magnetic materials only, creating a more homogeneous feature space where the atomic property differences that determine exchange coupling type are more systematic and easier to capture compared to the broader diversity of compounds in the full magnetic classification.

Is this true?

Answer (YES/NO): YES